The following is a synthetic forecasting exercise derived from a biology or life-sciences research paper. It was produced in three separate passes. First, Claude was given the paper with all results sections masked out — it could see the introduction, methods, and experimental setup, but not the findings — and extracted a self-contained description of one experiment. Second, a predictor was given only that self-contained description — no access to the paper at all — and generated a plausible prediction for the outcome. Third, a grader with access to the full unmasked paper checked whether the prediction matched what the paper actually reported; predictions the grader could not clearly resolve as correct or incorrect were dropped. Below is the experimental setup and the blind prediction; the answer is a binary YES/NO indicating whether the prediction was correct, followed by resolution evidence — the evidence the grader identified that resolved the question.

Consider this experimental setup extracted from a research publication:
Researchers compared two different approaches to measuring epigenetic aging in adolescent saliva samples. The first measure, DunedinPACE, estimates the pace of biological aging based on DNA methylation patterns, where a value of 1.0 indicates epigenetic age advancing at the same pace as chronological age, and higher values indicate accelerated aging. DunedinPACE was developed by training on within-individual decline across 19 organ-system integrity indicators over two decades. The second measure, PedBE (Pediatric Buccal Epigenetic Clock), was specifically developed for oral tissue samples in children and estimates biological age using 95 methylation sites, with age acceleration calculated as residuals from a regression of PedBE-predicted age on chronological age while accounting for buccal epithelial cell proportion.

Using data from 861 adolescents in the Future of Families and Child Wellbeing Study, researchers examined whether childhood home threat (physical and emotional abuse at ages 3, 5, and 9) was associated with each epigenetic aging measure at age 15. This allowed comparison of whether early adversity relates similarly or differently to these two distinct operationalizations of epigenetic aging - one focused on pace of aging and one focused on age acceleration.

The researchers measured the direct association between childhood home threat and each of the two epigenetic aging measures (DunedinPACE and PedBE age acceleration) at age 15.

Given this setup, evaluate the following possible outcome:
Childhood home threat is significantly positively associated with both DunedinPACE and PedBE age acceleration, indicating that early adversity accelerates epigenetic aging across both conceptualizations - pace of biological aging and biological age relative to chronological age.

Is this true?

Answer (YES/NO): YES